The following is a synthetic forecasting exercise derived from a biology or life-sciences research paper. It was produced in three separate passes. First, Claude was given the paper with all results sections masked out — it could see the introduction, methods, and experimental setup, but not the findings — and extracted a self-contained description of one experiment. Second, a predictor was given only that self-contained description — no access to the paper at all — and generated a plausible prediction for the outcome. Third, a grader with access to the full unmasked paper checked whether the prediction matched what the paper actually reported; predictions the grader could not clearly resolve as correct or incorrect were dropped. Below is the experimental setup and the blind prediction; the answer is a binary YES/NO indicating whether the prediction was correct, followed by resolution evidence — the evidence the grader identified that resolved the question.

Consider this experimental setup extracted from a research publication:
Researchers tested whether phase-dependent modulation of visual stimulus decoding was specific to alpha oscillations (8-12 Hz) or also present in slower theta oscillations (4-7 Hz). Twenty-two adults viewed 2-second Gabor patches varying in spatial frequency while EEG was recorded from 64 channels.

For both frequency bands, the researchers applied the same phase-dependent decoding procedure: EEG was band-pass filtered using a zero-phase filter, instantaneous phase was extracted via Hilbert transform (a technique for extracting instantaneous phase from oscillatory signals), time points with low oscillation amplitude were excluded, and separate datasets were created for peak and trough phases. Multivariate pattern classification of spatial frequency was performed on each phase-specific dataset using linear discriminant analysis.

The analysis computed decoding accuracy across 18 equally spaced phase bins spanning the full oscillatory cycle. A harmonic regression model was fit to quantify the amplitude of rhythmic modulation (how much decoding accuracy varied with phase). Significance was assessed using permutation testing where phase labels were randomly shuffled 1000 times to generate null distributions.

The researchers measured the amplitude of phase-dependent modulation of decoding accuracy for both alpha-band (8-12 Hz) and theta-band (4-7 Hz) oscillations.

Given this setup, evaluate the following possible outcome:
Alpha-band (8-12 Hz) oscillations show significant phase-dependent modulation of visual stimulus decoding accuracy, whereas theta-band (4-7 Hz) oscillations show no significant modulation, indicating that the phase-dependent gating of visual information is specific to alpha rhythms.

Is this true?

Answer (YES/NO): YES